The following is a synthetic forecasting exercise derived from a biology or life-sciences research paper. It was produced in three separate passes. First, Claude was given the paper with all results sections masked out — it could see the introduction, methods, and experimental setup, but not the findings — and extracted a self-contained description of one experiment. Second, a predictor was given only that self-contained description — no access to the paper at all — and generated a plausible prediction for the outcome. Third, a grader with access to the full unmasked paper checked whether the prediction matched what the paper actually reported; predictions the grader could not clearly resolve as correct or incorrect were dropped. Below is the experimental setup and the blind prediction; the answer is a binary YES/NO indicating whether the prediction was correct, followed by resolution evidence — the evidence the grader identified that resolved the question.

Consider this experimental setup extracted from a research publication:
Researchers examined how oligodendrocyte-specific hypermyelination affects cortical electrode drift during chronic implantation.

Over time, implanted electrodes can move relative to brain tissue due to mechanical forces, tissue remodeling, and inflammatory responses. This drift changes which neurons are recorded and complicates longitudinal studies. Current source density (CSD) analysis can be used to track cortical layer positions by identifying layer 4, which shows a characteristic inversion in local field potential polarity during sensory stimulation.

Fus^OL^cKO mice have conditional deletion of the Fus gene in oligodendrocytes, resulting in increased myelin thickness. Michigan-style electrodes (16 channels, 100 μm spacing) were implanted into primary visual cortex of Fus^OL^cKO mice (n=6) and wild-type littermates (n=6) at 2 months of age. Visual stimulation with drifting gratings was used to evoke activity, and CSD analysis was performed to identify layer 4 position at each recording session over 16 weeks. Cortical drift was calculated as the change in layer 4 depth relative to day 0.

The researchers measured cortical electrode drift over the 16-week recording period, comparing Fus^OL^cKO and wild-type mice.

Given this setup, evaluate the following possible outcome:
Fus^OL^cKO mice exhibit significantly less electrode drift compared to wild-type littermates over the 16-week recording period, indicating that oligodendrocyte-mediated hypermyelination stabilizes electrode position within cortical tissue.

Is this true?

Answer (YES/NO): NO